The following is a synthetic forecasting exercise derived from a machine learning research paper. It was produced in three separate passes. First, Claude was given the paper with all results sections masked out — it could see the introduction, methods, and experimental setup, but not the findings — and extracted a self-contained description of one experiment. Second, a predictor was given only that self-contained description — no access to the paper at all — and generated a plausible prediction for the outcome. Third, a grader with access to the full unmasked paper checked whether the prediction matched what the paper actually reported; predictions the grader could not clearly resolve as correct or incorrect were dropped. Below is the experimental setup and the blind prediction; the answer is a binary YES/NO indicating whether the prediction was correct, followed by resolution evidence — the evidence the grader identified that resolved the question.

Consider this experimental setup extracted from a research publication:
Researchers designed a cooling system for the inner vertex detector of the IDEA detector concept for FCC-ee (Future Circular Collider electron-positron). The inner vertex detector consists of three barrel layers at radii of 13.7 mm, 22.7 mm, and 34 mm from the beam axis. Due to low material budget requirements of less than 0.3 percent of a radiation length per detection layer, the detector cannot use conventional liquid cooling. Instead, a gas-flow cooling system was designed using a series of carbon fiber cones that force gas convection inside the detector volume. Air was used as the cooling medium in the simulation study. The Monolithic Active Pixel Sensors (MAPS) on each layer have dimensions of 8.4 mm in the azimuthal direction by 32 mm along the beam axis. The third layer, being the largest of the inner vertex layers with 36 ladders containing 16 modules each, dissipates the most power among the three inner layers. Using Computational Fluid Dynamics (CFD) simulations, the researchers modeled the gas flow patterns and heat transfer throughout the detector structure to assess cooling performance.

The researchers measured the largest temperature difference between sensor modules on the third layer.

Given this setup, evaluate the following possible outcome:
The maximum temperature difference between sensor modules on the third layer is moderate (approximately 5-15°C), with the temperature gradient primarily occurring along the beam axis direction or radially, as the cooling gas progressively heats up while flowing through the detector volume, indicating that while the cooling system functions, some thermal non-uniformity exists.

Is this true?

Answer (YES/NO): YES